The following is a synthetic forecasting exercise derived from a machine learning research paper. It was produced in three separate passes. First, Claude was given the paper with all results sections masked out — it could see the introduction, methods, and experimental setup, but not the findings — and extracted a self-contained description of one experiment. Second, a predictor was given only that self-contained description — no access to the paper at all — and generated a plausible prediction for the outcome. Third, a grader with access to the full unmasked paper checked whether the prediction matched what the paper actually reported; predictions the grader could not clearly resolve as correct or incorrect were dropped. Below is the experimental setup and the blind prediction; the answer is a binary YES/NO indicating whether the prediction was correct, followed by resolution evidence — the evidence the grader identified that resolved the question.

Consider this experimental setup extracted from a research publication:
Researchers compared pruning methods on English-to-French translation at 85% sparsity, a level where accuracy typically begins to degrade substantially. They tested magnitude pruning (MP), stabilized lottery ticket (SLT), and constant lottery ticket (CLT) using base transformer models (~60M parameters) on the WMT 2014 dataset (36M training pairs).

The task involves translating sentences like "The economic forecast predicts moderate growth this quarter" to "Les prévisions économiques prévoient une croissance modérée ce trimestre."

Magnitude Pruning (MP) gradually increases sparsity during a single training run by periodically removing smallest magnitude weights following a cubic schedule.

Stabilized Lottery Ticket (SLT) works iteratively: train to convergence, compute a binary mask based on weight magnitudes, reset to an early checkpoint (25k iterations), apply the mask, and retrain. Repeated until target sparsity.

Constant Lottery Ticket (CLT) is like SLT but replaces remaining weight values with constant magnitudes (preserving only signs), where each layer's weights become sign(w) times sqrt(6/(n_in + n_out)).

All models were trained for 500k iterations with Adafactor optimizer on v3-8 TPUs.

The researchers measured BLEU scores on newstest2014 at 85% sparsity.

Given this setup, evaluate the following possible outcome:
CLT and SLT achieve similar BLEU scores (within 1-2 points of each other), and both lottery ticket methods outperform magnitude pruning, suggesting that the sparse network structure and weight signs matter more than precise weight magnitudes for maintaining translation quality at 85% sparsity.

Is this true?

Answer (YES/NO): NO